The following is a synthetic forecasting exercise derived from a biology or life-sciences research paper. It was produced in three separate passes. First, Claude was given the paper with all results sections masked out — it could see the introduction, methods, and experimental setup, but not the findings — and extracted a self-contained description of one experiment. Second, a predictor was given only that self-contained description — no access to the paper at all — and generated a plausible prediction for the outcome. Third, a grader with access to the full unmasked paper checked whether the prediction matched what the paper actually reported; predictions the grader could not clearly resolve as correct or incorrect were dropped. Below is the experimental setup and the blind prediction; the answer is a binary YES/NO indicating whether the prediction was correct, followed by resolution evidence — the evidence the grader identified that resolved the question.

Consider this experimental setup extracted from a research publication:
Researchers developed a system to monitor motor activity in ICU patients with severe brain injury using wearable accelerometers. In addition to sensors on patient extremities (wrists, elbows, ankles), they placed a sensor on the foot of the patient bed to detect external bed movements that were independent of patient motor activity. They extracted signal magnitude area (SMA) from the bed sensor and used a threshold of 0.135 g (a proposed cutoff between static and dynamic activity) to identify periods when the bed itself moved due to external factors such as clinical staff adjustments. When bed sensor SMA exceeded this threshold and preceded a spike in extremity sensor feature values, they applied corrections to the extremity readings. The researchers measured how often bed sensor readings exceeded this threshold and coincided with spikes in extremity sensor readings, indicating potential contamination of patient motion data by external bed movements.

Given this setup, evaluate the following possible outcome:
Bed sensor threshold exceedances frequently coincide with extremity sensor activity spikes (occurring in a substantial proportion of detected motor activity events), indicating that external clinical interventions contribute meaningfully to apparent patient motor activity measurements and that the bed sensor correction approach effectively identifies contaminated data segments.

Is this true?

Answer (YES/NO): NO